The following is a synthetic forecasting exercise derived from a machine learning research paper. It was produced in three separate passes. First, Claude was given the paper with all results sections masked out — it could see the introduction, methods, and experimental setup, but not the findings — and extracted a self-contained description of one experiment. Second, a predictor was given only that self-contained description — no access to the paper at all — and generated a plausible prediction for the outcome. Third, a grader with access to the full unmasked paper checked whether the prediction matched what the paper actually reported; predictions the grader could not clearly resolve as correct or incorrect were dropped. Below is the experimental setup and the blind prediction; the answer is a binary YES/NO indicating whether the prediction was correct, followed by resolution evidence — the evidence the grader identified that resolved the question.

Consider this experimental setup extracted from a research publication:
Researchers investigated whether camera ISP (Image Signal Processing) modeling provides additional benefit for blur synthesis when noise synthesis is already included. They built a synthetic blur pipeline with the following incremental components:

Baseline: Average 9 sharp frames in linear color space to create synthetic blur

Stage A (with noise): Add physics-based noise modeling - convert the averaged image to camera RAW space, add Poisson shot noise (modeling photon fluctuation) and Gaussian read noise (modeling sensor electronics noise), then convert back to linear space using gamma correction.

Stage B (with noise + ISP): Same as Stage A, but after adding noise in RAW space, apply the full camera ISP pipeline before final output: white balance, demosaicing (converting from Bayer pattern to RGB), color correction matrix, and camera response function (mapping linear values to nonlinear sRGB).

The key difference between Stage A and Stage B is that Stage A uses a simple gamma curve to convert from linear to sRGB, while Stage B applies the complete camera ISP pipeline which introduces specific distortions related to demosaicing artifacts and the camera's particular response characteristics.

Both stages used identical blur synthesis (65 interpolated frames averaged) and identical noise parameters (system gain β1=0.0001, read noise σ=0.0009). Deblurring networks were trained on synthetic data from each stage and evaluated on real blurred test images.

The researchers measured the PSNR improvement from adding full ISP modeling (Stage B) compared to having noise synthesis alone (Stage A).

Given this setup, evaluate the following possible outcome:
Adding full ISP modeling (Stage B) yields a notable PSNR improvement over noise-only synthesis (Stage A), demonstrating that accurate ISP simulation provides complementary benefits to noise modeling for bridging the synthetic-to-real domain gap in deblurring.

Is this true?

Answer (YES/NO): YES